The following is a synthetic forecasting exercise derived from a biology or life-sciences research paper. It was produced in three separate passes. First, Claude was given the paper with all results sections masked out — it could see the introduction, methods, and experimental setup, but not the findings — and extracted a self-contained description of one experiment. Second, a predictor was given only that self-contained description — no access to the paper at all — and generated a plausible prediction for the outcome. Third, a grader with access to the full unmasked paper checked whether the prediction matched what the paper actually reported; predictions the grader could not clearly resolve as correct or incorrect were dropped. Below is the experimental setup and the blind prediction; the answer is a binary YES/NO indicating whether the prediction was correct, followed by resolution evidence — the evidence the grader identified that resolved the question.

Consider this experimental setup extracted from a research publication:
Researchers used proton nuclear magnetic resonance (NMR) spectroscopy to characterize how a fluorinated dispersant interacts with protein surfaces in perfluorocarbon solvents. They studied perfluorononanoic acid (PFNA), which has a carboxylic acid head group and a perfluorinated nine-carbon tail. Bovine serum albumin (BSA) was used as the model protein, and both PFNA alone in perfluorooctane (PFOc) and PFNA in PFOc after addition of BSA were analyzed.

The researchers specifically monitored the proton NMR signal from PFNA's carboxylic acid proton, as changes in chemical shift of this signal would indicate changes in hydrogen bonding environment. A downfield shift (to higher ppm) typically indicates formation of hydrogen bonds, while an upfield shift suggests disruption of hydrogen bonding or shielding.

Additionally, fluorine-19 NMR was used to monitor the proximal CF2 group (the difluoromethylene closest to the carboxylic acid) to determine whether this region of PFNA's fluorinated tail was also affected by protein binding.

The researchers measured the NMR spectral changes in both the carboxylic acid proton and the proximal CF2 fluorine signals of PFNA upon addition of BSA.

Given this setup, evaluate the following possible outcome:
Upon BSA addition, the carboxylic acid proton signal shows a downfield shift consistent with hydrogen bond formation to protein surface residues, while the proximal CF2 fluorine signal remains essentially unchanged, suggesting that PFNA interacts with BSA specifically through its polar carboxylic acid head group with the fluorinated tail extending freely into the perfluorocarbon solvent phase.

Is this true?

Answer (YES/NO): YES